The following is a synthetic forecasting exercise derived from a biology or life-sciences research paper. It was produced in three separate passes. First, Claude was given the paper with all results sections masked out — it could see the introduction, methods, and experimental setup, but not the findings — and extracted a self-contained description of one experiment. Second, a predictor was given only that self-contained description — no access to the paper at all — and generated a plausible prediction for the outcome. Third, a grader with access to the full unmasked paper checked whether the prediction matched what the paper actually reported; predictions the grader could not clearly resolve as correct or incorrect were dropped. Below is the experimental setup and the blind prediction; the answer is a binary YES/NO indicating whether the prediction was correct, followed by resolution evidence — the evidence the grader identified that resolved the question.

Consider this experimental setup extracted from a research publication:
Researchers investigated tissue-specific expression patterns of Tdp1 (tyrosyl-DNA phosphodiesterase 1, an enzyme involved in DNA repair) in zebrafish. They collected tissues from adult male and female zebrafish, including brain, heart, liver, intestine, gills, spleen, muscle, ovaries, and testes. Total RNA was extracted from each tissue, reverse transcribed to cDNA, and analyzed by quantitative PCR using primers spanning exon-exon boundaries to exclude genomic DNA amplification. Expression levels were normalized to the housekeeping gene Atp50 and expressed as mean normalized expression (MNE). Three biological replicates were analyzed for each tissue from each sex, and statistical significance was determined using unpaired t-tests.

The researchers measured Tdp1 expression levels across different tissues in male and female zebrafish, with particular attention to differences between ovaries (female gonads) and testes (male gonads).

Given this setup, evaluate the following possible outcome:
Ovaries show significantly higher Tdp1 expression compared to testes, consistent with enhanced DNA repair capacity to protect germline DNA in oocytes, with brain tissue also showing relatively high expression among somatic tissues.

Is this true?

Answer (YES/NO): YES